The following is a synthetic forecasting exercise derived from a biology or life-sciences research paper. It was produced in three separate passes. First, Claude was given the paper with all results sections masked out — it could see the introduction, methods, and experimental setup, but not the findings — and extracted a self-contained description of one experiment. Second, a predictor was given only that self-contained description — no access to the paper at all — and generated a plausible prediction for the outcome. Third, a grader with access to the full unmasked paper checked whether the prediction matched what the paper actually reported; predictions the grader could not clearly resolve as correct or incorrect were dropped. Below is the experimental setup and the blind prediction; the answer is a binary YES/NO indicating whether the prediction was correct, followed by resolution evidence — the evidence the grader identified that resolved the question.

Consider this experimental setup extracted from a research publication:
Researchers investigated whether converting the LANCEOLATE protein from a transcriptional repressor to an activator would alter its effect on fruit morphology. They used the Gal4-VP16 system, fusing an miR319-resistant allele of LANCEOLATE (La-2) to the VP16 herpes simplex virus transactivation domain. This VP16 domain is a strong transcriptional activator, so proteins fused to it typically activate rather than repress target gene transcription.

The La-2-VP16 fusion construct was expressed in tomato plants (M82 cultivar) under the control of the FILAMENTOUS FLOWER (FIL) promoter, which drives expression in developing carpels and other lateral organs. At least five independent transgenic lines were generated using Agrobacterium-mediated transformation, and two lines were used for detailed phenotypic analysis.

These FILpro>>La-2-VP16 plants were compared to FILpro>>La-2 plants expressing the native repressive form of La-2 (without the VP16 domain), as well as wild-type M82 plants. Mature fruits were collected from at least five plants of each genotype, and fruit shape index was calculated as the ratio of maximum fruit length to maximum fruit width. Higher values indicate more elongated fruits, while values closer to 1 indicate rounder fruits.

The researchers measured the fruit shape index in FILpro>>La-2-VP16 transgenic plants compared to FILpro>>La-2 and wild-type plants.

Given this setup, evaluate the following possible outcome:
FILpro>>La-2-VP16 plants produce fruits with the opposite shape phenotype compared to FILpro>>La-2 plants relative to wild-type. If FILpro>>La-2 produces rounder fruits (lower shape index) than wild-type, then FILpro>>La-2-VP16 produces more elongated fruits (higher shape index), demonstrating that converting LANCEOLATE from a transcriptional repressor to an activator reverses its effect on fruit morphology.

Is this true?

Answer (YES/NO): NO